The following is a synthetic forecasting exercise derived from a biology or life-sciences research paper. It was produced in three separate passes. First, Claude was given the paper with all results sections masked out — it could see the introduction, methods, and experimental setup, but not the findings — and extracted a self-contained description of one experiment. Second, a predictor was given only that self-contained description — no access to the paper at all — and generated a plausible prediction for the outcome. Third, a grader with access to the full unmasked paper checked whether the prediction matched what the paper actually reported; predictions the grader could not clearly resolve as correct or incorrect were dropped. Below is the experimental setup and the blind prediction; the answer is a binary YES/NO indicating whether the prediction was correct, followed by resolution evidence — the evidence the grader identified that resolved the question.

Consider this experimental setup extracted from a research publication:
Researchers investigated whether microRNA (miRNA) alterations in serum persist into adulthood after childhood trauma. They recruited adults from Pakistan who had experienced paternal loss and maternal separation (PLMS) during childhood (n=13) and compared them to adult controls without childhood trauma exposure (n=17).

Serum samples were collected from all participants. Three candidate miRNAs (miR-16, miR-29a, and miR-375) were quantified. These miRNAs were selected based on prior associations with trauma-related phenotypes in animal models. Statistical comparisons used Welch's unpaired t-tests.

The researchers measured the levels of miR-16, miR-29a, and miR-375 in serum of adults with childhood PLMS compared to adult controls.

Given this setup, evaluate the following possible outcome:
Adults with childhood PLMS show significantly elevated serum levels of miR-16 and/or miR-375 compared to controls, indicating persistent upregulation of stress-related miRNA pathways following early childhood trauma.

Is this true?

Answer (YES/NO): YES